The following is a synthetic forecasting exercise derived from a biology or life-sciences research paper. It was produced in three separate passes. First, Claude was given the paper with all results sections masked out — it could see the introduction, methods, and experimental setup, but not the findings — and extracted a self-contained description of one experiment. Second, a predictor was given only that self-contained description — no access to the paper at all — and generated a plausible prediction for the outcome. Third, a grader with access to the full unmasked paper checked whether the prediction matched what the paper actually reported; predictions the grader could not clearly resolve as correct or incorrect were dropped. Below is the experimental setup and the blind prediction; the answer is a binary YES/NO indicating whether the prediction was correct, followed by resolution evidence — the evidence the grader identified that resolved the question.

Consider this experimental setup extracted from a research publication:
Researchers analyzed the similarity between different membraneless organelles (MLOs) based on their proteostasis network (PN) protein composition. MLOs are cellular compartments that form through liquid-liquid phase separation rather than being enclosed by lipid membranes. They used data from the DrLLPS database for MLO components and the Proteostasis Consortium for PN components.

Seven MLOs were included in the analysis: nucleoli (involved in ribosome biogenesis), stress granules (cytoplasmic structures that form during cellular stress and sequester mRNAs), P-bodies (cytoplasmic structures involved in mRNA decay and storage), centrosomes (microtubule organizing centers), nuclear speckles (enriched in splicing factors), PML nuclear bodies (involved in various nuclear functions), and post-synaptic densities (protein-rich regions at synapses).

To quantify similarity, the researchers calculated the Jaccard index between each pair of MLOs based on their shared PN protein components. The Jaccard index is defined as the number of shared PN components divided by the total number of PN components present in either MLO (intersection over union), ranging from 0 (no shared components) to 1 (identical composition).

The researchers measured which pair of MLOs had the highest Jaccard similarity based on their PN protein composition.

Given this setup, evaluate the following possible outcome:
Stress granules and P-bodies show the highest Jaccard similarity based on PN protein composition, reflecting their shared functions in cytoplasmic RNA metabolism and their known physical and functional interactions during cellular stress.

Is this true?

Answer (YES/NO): YES